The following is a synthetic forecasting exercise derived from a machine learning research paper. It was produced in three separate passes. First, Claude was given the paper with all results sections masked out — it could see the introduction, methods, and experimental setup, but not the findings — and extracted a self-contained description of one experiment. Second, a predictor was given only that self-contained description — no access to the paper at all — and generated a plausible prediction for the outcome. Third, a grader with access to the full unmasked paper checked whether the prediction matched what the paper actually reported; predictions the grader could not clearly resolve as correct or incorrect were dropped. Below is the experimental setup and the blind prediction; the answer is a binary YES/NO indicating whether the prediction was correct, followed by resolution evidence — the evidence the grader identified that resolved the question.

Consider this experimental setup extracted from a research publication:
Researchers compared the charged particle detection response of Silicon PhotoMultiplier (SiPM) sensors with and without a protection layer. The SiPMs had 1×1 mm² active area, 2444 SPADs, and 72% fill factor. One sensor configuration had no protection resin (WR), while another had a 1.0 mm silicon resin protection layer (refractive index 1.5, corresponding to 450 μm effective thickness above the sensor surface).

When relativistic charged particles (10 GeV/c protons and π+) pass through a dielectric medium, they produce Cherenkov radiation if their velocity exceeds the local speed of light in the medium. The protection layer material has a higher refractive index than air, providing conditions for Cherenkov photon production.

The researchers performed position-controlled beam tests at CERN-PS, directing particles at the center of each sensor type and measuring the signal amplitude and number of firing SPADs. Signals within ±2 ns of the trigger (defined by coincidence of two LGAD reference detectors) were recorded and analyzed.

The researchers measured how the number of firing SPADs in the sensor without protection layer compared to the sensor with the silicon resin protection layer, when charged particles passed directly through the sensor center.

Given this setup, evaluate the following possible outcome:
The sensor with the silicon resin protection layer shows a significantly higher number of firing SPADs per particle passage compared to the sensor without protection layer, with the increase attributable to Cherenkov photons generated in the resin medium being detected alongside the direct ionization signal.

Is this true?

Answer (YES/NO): YES